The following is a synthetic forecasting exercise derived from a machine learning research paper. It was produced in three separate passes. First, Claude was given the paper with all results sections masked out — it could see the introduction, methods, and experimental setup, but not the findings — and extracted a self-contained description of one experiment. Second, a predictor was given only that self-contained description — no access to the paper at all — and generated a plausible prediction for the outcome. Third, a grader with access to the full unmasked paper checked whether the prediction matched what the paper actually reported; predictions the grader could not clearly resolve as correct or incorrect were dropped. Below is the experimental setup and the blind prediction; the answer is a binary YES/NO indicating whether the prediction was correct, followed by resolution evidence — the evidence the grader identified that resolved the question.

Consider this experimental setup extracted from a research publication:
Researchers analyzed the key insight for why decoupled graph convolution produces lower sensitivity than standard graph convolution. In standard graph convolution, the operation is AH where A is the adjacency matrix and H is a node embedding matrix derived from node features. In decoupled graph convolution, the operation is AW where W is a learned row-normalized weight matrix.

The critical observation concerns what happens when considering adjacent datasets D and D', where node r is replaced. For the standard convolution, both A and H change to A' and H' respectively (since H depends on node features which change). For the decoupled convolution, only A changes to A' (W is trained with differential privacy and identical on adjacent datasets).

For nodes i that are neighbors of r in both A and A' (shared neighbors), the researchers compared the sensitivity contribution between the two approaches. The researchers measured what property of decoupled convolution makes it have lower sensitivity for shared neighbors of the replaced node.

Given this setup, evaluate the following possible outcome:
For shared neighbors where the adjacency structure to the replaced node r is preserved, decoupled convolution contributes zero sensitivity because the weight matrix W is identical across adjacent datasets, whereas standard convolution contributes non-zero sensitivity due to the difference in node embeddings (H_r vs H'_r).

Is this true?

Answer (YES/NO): YES